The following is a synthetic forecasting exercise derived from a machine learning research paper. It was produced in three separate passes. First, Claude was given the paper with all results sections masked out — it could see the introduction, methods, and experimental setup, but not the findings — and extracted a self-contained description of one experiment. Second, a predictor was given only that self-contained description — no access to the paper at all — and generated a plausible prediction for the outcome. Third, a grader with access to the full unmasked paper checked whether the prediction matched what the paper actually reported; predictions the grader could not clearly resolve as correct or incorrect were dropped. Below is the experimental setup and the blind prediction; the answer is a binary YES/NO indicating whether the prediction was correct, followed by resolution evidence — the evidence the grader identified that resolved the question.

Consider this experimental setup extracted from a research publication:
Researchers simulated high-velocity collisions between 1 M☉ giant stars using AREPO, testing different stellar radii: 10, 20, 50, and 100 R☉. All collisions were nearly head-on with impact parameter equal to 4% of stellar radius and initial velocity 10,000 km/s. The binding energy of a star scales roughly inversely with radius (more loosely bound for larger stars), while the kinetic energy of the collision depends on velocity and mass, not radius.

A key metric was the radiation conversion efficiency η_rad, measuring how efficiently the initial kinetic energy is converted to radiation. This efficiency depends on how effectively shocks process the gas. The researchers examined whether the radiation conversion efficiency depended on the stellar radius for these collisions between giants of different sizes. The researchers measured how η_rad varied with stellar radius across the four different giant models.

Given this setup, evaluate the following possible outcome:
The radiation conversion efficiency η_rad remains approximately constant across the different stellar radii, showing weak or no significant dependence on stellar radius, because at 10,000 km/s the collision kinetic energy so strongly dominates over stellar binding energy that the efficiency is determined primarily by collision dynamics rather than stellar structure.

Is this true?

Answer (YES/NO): NO